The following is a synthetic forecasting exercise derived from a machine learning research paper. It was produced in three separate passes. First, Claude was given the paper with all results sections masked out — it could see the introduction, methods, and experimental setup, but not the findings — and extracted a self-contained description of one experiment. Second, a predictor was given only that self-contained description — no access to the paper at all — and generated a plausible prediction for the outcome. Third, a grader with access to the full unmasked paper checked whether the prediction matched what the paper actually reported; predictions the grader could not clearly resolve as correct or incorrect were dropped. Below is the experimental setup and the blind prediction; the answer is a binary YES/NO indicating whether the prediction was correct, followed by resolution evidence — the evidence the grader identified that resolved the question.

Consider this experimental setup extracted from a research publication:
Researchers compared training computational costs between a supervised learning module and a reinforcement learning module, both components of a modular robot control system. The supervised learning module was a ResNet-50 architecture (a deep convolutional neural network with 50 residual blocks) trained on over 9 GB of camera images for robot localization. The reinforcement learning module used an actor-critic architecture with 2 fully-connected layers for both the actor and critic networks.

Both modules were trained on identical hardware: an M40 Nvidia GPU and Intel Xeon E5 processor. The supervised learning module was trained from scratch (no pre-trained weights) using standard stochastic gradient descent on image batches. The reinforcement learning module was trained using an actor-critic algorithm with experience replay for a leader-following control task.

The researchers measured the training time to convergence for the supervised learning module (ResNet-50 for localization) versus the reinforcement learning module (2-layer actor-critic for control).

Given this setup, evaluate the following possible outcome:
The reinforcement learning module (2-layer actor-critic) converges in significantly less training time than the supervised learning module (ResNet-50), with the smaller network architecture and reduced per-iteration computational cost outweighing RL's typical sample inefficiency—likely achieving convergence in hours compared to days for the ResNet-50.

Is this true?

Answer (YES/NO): YES